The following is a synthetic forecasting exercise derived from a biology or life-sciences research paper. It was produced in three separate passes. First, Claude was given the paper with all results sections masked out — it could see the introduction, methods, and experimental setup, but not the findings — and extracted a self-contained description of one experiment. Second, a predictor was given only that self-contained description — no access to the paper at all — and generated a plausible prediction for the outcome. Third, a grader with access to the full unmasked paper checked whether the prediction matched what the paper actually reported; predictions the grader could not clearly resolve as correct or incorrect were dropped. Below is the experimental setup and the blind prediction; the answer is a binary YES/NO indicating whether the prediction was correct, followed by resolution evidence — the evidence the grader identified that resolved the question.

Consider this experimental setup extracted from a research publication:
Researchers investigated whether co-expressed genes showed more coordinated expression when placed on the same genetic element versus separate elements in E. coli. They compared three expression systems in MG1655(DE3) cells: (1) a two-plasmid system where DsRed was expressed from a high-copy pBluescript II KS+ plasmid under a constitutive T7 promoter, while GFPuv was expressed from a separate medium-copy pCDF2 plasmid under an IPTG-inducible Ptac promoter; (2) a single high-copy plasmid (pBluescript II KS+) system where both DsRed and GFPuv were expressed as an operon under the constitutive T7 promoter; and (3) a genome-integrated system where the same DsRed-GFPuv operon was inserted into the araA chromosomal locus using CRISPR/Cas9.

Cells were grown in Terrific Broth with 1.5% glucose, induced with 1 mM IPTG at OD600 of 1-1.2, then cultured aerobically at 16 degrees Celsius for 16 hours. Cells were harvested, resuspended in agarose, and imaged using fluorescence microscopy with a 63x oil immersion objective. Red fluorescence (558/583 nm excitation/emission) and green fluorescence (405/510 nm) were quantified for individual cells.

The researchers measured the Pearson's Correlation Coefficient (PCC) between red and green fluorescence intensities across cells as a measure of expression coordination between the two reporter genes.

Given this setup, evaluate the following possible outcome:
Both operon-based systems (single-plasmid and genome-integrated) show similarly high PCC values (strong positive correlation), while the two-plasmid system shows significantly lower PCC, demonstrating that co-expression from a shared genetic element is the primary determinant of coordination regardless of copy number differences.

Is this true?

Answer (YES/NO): NO